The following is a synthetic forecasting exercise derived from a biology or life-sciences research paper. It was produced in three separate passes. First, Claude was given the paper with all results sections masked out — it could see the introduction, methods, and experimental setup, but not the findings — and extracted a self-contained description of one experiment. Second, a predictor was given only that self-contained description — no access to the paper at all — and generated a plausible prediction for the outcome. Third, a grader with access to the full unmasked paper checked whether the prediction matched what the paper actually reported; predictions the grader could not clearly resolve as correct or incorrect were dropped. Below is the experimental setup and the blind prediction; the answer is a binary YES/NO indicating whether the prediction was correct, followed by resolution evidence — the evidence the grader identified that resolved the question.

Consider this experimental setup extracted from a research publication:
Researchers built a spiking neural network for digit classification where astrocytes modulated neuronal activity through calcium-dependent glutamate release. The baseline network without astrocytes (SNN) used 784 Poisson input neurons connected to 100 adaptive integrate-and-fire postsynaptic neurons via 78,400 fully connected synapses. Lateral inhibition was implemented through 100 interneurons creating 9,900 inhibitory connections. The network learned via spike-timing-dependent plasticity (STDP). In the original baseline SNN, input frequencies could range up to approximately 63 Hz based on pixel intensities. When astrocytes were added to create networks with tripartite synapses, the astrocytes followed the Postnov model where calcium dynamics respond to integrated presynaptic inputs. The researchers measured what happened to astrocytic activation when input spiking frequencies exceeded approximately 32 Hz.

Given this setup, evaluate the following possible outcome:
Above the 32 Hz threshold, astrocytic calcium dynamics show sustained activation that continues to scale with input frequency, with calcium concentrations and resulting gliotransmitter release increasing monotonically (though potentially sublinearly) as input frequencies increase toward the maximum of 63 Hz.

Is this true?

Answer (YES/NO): NO